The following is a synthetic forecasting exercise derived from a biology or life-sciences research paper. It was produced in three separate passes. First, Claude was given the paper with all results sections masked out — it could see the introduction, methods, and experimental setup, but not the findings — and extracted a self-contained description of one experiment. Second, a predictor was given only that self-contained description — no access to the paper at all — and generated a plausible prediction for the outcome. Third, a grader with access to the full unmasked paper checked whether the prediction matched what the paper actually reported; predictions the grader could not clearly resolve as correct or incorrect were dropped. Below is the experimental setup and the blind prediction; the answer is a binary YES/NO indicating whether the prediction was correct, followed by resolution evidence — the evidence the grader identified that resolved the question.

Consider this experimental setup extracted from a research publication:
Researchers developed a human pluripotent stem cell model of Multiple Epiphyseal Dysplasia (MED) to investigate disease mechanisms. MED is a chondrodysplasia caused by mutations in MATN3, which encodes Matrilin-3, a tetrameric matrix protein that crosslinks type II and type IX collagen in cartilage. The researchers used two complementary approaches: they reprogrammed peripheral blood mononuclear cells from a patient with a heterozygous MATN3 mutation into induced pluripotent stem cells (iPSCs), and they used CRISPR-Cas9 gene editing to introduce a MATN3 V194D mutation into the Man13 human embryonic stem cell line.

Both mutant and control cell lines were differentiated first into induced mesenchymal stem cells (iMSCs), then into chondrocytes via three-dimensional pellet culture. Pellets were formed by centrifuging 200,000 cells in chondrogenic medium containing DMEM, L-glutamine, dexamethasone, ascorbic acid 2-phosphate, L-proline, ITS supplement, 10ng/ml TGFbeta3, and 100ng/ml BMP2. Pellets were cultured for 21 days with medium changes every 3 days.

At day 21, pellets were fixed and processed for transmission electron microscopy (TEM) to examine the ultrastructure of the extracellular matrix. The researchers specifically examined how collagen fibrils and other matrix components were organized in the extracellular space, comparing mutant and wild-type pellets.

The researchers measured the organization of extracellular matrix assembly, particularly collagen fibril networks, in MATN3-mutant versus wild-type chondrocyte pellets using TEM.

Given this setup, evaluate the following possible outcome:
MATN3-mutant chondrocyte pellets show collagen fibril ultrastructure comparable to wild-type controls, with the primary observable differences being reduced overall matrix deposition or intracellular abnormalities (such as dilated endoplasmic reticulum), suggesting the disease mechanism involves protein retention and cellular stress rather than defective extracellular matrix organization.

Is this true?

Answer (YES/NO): NO